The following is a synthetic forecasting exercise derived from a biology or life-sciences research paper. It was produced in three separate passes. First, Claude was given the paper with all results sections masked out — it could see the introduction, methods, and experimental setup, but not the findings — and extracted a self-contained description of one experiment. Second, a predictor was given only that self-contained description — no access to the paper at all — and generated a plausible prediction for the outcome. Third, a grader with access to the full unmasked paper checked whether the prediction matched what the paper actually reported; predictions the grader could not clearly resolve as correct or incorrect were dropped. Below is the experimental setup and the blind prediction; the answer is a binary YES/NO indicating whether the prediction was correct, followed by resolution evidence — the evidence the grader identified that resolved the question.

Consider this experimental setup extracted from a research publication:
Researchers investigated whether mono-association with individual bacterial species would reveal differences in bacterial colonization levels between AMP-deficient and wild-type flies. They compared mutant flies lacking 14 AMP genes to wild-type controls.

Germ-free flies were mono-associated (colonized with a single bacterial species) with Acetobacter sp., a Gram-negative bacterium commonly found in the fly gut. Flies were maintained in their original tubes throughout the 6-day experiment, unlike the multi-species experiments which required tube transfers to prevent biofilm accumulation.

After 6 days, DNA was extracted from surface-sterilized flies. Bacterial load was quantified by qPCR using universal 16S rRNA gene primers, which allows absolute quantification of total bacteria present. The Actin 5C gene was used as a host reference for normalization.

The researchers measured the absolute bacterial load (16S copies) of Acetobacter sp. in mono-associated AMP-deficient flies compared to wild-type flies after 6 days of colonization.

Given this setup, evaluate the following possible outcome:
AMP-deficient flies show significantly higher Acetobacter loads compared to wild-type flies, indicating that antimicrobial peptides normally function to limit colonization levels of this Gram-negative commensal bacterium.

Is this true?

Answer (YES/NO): YES